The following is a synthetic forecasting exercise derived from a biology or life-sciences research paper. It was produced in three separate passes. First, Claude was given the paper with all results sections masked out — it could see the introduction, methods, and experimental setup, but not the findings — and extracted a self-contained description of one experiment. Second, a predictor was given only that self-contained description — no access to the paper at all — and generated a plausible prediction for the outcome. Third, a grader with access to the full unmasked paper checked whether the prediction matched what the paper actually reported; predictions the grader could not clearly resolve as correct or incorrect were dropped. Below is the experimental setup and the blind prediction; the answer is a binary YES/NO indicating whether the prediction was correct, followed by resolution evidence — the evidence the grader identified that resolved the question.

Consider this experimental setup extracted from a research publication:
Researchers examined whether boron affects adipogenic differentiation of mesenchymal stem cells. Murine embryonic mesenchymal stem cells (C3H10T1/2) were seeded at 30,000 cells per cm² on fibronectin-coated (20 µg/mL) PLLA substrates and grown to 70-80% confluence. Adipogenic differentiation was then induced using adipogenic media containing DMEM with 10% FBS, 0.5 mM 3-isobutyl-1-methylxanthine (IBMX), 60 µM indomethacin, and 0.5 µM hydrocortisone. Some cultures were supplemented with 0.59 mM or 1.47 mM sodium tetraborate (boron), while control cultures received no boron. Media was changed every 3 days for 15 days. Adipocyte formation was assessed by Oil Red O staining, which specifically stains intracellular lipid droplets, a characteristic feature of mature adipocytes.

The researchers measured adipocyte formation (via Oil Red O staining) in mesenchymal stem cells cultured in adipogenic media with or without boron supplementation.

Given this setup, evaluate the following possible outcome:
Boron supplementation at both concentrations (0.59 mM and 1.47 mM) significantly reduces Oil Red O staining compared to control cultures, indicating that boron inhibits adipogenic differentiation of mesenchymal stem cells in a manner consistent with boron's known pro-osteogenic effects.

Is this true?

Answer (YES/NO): YES